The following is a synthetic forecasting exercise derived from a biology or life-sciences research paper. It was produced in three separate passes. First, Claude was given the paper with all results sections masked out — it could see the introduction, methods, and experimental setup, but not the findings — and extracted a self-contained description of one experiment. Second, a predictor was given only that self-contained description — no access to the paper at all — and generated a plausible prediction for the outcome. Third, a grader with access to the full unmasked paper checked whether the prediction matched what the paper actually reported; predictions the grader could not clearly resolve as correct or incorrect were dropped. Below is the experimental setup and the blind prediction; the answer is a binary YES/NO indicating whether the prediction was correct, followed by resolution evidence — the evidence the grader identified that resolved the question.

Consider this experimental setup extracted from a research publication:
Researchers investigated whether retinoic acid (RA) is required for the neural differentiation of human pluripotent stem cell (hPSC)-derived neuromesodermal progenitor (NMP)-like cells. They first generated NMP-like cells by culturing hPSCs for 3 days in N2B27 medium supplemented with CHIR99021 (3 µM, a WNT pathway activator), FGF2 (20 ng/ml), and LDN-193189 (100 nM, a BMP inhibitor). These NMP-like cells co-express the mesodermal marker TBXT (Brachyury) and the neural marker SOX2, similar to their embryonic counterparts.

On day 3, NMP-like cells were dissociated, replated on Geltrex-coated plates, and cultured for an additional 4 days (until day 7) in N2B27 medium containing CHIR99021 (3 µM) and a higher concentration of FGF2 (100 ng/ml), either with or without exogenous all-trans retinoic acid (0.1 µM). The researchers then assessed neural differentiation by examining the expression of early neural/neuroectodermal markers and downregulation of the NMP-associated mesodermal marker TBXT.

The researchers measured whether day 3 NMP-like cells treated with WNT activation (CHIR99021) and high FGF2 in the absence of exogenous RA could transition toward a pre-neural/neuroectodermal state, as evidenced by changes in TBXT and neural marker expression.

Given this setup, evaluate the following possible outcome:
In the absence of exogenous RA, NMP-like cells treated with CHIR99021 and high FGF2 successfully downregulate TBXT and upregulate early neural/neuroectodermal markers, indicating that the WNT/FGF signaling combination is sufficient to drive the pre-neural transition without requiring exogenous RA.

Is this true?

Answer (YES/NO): YES